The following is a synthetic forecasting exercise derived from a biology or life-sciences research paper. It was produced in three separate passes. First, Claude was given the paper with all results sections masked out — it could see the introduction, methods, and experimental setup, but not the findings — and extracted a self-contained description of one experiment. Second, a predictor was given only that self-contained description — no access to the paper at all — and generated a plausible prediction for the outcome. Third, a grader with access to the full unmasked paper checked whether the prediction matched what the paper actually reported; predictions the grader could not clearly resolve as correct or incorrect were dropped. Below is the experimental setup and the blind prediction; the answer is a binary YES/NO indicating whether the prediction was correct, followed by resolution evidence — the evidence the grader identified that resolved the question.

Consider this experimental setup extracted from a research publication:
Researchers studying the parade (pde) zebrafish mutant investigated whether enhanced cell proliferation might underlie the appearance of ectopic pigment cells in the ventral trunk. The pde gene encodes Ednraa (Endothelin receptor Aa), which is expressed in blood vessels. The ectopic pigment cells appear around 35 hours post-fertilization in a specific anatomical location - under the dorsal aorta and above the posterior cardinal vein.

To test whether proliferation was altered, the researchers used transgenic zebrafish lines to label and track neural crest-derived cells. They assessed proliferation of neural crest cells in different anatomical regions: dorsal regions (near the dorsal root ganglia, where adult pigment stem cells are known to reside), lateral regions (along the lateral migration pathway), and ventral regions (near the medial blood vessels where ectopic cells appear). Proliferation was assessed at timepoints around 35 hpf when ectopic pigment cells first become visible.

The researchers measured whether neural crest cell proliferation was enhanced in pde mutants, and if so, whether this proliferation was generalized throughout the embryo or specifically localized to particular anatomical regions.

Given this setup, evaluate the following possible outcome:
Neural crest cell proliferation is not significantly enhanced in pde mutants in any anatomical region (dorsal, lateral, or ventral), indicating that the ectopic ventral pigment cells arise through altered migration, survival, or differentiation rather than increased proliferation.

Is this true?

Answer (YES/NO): NO